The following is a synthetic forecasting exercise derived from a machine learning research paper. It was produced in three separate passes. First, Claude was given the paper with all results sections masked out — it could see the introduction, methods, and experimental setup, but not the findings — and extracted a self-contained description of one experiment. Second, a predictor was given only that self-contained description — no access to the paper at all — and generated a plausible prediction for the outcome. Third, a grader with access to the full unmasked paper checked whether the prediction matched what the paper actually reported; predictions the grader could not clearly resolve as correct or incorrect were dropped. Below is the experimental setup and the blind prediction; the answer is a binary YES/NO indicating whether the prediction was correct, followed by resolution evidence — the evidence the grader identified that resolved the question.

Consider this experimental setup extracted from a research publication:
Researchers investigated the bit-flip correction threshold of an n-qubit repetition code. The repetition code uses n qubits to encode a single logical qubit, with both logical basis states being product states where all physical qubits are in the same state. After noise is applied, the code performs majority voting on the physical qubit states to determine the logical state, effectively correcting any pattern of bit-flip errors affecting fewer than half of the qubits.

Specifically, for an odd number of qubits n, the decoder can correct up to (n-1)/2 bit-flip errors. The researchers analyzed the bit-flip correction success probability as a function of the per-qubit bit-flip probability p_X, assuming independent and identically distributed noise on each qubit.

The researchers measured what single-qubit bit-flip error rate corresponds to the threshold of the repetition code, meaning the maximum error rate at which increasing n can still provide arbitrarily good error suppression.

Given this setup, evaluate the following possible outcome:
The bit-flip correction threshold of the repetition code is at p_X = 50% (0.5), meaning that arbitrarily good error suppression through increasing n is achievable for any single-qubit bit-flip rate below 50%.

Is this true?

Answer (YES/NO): YES